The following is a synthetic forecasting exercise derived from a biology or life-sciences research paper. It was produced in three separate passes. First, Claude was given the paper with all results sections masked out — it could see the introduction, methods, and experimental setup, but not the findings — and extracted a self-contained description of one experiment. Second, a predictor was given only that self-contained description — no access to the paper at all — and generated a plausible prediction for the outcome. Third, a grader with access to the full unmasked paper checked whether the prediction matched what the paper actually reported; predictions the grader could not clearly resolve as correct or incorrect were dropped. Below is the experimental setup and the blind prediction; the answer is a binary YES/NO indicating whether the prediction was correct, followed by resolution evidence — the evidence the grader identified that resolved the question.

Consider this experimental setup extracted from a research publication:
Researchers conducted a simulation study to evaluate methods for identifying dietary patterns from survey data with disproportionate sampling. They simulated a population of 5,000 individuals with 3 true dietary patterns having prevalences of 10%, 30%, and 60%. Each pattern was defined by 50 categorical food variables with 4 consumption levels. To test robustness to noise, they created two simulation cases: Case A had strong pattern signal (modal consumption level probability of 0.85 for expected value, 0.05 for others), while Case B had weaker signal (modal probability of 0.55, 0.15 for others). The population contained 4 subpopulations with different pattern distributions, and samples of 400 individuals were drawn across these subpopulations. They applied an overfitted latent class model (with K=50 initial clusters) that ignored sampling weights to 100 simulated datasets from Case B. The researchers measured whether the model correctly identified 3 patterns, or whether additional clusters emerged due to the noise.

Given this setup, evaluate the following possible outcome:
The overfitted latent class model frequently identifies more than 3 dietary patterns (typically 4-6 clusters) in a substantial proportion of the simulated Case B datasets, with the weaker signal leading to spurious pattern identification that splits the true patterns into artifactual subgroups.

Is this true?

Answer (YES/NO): NO